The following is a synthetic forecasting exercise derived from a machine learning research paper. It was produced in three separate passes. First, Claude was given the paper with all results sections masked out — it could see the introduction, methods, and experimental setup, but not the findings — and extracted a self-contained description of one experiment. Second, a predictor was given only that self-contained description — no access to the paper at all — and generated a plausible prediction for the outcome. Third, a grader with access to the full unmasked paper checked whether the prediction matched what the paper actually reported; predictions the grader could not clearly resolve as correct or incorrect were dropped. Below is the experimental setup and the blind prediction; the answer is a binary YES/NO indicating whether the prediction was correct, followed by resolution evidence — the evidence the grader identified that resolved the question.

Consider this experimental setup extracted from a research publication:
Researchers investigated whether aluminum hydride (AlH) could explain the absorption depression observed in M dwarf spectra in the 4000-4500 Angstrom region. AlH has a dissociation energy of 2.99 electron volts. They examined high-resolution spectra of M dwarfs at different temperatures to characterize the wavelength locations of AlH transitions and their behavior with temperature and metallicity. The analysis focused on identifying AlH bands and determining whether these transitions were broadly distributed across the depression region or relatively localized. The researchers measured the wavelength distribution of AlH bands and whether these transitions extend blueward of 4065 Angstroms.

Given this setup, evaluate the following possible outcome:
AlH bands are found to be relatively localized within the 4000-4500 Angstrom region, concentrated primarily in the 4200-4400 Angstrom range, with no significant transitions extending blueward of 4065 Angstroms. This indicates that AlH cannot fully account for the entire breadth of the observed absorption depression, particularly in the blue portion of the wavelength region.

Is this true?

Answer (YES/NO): NO